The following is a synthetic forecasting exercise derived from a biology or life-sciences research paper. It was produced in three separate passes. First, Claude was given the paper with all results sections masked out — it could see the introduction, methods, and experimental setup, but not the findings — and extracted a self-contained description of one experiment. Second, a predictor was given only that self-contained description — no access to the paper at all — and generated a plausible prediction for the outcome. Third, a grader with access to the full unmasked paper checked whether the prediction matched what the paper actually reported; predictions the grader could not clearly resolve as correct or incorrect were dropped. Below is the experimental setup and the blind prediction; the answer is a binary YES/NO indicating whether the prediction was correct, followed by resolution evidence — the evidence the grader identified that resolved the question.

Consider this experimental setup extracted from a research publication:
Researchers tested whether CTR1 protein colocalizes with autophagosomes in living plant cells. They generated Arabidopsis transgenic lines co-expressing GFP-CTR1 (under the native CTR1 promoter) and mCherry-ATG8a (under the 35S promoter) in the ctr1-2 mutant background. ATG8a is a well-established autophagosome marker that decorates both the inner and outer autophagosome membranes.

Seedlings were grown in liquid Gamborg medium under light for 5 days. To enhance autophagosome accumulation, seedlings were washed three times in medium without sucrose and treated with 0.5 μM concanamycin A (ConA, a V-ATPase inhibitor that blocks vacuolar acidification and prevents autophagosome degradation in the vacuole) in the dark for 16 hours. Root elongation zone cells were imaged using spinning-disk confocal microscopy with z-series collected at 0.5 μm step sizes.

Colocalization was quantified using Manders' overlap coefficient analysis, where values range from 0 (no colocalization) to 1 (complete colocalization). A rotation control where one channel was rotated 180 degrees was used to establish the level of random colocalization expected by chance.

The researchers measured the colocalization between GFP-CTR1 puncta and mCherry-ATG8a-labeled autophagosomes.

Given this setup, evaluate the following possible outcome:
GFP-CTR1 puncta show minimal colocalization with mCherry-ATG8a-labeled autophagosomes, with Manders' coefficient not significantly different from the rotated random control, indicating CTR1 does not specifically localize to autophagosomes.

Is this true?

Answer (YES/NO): NO